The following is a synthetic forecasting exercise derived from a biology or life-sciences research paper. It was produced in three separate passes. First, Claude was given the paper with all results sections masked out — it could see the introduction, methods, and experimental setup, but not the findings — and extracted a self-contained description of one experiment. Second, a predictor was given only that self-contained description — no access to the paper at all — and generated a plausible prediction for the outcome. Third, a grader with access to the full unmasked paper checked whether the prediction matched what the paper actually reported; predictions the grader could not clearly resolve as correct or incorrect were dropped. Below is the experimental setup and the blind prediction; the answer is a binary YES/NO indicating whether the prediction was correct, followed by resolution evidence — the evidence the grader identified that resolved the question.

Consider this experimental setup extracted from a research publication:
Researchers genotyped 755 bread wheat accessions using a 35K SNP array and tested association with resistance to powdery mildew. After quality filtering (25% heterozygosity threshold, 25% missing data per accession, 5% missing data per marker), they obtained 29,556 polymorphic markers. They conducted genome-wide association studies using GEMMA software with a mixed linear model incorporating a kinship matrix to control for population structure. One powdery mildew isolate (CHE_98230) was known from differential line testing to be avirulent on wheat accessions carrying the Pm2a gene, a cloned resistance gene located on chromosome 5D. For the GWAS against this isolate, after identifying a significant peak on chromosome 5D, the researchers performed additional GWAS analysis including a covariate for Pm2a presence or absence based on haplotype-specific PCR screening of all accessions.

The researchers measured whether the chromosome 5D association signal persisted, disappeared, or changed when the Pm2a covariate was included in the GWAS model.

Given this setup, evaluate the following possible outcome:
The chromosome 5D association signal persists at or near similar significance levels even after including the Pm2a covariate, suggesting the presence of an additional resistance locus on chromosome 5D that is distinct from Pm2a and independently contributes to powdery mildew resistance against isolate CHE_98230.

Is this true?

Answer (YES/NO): NO